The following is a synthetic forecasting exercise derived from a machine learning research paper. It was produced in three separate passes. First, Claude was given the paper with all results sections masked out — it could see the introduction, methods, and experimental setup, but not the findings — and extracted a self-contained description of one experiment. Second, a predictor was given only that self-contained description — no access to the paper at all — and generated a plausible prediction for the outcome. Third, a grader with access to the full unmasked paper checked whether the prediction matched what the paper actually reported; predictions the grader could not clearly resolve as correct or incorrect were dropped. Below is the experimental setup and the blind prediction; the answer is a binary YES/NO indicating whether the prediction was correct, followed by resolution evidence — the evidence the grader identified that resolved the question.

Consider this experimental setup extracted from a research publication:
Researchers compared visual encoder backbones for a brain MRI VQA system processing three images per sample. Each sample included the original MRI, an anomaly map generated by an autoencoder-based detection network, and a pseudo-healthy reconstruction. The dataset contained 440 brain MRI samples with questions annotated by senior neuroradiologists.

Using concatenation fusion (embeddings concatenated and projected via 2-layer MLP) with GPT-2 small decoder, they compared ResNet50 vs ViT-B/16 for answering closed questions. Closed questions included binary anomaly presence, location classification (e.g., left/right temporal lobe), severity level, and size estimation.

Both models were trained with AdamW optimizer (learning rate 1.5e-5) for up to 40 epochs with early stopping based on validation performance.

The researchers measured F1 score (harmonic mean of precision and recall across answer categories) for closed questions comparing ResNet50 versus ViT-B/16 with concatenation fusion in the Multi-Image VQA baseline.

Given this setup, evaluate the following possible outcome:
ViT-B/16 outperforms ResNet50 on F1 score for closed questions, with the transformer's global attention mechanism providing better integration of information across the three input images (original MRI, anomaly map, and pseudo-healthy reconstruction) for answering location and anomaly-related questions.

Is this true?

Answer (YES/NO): YES